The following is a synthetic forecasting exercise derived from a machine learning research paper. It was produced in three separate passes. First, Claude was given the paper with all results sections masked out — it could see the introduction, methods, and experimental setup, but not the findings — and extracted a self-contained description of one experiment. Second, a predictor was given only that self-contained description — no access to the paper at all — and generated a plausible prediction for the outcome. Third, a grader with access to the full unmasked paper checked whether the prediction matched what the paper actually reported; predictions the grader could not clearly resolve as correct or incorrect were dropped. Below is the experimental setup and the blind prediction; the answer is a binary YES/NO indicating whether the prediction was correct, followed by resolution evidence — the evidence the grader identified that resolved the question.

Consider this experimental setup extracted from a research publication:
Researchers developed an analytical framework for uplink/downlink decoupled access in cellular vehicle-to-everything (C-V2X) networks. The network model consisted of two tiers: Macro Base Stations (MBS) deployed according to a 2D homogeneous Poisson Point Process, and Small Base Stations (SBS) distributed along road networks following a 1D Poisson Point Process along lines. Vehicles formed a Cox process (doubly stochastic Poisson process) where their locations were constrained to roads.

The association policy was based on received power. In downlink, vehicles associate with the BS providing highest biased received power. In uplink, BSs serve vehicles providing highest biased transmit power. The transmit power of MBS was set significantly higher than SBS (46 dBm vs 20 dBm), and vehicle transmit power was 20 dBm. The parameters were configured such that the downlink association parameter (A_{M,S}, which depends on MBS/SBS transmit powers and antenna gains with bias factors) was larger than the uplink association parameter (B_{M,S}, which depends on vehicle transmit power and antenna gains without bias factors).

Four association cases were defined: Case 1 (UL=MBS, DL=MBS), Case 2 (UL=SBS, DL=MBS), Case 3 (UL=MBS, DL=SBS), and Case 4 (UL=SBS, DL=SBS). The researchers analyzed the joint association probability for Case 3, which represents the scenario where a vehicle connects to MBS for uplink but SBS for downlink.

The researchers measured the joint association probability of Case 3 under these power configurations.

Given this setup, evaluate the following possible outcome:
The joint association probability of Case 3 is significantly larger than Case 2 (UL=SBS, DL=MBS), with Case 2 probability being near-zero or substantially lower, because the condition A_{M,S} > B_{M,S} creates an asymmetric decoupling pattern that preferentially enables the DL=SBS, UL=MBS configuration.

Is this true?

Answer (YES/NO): NO